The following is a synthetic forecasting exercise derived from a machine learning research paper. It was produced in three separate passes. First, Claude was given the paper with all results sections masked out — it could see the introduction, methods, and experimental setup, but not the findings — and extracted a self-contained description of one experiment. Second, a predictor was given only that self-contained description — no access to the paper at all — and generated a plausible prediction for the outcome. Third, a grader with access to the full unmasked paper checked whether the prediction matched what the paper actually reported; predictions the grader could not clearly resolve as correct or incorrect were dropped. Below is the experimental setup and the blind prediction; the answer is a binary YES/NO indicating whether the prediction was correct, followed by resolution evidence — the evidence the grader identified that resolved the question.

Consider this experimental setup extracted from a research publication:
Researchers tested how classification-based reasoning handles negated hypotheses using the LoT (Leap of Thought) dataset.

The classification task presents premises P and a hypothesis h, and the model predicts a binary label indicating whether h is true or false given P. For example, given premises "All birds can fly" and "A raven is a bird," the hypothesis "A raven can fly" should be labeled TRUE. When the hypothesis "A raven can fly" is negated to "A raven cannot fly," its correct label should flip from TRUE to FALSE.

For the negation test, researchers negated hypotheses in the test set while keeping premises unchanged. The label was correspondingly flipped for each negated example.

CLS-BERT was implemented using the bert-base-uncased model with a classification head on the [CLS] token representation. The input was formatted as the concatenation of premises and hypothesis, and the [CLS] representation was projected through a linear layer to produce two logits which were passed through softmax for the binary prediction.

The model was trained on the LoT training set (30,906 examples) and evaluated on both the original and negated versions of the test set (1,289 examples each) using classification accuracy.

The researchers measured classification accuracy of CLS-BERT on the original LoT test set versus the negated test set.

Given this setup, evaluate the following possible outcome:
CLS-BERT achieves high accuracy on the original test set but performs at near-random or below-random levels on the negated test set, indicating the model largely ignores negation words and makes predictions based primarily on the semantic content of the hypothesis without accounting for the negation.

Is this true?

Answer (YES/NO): YES